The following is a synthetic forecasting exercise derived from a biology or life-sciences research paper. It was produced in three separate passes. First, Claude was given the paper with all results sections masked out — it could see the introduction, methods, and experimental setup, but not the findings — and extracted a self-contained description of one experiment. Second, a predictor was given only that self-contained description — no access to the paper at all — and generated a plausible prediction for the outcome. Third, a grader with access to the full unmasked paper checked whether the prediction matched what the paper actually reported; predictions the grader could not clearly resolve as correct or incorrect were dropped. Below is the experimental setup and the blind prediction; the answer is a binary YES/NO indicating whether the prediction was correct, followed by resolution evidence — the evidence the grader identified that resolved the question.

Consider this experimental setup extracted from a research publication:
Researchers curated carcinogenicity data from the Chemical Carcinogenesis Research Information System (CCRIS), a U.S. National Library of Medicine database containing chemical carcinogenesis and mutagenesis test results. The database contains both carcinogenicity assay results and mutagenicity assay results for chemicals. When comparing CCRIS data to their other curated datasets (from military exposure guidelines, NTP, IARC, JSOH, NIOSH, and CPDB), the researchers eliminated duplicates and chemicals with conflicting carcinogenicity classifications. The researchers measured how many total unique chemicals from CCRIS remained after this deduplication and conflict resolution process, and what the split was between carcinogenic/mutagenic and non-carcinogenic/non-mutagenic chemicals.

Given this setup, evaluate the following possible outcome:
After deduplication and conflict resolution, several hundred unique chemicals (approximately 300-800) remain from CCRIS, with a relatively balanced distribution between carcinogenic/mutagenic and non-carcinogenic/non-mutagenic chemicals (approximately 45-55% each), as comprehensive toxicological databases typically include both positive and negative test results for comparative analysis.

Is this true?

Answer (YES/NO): NO